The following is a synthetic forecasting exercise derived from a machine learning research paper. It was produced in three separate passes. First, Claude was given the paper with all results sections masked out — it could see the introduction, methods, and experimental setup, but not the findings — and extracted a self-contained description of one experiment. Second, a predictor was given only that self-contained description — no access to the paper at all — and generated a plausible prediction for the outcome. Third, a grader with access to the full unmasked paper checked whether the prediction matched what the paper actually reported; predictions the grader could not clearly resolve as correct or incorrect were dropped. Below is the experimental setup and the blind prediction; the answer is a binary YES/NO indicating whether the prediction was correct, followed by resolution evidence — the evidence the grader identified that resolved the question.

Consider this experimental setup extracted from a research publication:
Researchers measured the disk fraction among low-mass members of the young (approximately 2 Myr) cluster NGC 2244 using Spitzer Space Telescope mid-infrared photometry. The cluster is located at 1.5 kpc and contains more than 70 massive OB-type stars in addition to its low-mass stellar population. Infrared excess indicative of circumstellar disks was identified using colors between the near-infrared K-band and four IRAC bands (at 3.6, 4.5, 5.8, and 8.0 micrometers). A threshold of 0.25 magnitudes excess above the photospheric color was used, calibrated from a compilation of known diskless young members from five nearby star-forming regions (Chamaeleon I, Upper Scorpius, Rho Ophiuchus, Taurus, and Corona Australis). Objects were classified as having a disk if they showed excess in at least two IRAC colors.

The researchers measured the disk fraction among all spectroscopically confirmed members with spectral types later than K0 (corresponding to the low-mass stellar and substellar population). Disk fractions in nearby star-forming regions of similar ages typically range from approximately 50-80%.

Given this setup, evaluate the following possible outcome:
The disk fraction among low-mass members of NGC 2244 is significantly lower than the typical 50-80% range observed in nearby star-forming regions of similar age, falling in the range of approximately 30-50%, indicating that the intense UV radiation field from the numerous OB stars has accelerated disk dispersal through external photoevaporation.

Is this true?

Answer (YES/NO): YES